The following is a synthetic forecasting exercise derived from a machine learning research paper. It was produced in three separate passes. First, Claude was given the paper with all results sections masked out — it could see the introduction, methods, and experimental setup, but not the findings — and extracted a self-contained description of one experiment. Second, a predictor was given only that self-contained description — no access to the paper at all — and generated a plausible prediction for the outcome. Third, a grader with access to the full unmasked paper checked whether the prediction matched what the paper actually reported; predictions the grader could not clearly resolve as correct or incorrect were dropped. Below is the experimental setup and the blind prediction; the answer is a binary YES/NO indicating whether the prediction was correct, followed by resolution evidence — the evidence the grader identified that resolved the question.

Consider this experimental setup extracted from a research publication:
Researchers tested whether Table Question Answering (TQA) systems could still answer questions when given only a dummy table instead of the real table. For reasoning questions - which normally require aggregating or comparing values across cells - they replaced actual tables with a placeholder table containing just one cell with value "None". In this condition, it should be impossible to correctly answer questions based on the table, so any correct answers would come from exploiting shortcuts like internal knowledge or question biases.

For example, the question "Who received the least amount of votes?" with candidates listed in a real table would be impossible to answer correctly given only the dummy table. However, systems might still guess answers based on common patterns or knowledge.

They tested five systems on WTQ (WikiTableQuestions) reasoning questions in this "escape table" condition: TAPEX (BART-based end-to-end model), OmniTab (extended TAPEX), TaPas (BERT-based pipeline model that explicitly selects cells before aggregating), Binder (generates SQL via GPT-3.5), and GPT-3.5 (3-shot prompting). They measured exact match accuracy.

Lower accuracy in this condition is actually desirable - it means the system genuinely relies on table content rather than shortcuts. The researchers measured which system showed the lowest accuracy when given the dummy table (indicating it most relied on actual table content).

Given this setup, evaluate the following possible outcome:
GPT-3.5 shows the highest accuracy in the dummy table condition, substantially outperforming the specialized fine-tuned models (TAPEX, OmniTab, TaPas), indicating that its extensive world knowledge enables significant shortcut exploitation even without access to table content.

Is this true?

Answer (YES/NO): NO